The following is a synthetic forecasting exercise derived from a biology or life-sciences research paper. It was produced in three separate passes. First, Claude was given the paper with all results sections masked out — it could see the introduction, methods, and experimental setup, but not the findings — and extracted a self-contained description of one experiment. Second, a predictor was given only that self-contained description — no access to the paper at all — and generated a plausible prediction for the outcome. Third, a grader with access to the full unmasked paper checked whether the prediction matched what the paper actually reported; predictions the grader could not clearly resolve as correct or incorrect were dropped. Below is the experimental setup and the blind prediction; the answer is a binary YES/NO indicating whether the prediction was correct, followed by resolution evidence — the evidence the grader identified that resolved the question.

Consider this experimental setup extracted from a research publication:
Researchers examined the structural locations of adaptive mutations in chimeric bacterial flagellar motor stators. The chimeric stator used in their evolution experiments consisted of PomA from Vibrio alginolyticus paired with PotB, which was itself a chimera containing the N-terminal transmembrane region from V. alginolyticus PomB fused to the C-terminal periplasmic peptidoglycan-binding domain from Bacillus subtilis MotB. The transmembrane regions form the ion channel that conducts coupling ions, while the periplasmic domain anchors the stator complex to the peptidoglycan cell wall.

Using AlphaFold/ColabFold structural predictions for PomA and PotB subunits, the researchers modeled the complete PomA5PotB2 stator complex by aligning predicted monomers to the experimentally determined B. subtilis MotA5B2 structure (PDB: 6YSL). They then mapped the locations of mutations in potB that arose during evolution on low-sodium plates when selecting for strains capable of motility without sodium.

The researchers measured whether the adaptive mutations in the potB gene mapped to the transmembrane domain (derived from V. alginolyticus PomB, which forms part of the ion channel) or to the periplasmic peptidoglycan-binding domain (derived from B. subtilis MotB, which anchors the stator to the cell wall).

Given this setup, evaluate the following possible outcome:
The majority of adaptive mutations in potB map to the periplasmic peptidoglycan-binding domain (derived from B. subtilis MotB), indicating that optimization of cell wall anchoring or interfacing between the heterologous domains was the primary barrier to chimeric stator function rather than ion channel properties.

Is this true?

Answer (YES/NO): NO